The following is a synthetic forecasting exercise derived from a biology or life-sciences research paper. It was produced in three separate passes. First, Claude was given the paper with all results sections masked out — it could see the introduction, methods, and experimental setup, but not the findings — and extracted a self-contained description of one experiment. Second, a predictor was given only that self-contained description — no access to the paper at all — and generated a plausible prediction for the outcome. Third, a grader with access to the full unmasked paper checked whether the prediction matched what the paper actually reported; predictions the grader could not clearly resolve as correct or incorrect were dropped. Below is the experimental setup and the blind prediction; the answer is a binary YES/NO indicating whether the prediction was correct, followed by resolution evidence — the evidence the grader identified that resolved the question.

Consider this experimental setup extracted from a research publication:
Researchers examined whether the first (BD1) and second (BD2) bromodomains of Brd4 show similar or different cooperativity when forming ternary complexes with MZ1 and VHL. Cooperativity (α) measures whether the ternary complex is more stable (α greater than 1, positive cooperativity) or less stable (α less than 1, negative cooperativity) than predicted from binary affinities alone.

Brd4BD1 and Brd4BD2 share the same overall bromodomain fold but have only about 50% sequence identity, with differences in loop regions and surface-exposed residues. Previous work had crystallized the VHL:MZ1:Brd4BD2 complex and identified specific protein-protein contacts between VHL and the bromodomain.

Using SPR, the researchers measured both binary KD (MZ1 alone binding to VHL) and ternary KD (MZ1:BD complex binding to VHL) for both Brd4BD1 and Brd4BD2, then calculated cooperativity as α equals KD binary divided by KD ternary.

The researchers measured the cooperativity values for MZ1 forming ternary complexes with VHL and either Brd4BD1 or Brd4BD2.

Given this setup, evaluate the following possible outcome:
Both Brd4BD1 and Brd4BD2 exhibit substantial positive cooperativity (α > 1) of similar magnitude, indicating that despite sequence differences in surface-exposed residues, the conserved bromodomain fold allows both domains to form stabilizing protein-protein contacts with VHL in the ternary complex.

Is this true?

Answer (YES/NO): NO